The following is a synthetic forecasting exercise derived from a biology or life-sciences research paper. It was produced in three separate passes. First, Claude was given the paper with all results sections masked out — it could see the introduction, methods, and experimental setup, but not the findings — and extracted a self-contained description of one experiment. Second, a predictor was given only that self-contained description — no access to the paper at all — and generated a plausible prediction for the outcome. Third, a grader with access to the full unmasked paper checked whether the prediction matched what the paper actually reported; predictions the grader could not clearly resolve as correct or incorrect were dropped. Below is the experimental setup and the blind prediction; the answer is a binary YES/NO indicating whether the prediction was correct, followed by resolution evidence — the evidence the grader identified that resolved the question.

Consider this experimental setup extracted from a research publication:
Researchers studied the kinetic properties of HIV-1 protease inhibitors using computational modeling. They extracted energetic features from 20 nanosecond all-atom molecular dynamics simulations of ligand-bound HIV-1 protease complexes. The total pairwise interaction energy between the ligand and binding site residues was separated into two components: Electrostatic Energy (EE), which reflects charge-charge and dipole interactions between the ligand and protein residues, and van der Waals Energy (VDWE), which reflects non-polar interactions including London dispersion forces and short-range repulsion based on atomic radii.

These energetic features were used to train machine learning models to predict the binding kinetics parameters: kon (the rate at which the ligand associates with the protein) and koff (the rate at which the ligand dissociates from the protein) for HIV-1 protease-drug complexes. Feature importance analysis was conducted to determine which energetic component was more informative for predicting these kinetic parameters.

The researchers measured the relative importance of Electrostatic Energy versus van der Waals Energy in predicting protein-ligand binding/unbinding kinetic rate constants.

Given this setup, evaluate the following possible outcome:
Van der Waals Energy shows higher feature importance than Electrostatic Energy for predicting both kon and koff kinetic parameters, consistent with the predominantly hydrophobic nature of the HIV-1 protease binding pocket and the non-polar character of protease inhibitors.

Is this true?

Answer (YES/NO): NO